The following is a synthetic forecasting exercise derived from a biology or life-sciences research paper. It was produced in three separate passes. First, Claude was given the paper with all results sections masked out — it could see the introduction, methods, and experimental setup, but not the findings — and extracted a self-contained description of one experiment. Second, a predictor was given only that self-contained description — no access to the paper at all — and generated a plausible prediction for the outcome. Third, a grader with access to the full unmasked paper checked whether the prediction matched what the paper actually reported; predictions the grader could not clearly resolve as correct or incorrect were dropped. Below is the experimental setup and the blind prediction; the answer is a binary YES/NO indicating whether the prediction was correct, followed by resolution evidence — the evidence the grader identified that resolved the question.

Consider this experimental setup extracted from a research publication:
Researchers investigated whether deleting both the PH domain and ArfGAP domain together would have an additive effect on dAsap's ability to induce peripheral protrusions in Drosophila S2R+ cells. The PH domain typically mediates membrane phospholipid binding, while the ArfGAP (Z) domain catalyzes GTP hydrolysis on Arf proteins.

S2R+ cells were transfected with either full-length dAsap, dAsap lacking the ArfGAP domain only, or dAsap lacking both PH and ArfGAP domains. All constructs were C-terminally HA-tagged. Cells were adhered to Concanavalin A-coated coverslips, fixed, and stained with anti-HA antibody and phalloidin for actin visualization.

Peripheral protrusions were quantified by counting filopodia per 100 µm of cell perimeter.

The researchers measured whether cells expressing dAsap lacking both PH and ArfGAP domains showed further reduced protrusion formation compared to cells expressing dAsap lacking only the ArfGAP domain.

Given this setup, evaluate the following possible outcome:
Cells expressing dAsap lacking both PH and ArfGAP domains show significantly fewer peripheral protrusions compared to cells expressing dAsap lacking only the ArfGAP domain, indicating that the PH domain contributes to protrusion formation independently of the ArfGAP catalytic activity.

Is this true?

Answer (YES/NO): NO